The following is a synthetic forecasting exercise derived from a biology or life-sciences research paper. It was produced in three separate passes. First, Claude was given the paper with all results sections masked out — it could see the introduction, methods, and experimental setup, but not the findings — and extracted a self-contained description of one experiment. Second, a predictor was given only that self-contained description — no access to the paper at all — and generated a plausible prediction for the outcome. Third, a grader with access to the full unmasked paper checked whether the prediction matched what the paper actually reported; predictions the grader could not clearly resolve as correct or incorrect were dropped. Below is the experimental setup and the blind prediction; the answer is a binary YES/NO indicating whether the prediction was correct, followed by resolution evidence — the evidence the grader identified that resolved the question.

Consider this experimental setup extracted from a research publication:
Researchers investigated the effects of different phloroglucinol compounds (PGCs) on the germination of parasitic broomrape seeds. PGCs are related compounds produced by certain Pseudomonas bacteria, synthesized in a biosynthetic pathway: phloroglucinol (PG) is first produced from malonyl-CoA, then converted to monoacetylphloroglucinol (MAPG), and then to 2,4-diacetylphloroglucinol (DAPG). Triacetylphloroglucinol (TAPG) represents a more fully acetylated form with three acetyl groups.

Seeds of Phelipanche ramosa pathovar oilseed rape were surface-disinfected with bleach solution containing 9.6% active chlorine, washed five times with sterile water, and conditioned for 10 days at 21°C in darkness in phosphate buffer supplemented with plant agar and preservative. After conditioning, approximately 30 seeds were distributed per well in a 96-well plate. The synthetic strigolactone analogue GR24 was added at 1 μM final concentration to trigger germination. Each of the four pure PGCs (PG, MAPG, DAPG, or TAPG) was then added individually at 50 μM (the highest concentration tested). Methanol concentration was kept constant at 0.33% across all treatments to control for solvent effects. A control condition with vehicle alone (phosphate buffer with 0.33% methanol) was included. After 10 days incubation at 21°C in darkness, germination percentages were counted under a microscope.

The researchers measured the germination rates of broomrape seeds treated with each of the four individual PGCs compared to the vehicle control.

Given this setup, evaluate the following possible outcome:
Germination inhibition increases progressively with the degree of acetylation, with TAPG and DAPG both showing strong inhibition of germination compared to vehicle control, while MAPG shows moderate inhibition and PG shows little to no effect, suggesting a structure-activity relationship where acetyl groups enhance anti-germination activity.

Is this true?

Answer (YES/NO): NO